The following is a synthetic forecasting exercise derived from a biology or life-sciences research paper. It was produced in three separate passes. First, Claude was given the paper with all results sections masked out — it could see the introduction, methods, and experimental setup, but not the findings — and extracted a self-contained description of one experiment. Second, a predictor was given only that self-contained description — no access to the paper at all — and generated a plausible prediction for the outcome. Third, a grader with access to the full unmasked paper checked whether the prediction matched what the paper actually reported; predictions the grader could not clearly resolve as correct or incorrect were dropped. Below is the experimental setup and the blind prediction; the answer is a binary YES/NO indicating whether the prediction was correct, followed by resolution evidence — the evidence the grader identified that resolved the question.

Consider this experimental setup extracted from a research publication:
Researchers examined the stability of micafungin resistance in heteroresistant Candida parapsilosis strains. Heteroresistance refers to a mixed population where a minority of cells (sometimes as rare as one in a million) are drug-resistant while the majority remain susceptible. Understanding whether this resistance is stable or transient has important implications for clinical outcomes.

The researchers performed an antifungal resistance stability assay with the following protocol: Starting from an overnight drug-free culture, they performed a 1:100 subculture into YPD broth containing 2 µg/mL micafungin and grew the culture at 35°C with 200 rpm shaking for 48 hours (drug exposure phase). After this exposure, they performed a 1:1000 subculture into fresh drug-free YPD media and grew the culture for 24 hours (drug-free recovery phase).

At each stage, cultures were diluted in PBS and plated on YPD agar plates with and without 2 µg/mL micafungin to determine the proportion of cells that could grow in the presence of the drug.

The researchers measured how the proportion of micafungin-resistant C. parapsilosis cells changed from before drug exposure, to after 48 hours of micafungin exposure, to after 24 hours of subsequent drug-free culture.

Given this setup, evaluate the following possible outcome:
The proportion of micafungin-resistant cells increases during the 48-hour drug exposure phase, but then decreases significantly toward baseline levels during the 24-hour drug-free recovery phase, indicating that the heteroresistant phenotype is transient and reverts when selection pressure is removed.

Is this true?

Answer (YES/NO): YES